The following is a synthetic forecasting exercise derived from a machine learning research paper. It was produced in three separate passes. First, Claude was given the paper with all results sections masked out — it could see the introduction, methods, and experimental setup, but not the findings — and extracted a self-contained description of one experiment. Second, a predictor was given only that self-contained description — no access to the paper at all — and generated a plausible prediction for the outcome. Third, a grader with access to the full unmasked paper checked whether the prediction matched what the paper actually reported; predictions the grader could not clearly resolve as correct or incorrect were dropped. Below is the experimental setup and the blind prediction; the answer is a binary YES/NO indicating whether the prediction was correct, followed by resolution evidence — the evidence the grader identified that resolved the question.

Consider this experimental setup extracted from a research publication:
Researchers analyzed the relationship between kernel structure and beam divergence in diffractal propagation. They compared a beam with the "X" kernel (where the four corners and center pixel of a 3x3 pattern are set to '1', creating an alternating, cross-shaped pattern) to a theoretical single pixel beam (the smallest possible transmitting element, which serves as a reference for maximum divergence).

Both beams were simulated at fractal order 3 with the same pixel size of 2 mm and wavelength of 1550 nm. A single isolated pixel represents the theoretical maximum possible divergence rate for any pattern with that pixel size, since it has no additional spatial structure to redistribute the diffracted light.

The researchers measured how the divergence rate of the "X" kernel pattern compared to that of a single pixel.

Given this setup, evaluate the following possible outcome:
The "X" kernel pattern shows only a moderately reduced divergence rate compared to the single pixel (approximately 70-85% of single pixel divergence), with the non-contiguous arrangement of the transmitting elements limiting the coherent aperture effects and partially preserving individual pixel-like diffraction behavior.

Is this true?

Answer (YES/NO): NO